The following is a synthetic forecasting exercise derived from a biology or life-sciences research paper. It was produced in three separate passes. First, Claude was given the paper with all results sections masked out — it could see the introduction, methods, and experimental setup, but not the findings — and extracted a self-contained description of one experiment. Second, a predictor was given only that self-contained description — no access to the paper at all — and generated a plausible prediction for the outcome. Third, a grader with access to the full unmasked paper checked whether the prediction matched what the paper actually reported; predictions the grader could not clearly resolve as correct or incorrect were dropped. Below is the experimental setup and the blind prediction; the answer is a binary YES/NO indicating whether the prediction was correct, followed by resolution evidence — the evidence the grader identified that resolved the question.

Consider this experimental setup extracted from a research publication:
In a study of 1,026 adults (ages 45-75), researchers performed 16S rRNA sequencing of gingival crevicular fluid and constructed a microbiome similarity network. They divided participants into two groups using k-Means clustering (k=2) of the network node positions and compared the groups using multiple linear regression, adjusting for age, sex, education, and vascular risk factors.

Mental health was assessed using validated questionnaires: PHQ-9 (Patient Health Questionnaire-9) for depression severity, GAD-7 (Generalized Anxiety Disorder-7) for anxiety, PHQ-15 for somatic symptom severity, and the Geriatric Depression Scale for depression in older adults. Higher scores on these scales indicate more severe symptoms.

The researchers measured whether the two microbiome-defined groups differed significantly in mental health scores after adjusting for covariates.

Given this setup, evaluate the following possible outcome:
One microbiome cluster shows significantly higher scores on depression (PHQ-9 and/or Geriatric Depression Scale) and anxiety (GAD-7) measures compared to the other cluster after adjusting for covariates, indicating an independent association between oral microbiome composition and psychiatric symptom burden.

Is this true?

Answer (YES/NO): NO